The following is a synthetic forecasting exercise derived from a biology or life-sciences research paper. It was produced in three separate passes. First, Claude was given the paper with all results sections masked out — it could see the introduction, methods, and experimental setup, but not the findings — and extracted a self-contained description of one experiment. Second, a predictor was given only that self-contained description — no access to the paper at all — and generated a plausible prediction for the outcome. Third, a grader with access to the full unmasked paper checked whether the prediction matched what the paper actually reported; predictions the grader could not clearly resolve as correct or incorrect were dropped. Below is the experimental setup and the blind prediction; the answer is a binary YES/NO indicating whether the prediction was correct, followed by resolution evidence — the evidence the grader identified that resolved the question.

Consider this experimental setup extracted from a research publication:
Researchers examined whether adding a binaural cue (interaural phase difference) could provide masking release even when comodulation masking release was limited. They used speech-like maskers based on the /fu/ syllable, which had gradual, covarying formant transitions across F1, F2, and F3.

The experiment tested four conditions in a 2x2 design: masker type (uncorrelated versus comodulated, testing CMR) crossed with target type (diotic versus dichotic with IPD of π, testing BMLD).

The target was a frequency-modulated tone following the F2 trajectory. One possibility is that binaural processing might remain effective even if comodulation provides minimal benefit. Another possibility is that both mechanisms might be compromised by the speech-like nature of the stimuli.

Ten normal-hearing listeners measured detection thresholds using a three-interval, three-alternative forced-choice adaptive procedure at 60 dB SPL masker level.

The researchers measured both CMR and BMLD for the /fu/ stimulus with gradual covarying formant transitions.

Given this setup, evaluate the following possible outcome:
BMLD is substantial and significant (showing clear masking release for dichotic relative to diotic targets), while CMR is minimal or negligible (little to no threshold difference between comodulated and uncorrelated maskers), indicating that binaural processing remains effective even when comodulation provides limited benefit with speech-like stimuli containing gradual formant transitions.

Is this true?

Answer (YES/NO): YES